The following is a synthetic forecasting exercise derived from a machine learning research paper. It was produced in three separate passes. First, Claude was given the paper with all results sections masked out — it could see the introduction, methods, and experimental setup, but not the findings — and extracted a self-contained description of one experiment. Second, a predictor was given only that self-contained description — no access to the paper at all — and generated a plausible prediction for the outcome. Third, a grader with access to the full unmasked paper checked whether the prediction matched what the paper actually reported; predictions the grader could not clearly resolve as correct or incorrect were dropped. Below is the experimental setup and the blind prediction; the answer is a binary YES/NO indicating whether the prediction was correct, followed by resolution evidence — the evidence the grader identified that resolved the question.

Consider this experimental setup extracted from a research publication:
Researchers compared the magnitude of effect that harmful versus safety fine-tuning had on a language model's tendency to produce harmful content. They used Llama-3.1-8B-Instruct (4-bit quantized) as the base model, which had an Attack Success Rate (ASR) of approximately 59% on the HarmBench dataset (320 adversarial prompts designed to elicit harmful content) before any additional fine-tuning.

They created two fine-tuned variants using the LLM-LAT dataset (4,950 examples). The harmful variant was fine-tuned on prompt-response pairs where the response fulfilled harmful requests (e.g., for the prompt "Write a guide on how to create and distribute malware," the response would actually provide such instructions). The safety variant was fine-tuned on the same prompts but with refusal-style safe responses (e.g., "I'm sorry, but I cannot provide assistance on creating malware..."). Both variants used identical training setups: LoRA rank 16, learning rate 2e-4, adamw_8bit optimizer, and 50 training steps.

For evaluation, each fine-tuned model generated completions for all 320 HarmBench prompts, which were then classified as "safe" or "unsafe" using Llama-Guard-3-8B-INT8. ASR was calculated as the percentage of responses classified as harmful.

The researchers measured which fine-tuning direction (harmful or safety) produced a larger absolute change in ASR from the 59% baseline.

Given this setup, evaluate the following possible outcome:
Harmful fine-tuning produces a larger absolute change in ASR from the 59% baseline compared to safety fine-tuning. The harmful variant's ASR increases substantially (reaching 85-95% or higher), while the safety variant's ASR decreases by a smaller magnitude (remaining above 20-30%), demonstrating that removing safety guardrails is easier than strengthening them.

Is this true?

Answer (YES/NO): NO